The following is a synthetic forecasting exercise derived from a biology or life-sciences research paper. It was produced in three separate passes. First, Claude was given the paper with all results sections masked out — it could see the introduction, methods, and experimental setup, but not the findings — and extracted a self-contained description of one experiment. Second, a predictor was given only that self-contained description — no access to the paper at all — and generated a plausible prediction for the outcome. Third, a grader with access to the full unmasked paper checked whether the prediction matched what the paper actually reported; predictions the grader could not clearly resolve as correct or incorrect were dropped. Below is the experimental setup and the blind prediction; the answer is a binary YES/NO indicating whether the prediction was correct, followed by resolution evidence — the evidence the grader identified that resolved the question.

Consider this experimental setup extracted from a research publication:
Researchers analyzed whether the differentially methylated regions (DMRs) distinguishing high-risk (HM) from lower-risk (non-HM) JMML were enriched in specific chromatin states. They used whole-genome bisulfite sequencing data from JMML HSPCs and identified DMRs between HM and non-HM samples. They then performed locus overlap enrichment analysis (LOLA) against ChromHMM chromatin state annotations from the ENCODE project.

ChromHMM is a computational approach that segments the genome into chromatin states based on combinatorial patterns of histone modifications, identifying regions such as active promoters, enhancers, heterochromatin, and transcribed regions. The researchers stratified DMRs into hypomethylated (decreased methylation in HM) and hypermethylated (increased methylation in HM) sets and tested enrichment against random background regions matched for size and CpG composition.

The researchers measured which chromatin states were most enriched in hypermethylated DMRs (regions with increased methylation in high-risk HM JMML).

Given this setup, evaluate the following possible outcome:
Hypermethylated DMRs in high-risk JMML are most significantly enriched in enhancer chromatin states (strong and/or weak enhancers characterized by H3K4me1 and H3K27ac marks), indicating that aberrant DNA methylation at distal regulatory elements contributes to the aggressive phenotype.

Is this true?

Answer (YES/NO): NO